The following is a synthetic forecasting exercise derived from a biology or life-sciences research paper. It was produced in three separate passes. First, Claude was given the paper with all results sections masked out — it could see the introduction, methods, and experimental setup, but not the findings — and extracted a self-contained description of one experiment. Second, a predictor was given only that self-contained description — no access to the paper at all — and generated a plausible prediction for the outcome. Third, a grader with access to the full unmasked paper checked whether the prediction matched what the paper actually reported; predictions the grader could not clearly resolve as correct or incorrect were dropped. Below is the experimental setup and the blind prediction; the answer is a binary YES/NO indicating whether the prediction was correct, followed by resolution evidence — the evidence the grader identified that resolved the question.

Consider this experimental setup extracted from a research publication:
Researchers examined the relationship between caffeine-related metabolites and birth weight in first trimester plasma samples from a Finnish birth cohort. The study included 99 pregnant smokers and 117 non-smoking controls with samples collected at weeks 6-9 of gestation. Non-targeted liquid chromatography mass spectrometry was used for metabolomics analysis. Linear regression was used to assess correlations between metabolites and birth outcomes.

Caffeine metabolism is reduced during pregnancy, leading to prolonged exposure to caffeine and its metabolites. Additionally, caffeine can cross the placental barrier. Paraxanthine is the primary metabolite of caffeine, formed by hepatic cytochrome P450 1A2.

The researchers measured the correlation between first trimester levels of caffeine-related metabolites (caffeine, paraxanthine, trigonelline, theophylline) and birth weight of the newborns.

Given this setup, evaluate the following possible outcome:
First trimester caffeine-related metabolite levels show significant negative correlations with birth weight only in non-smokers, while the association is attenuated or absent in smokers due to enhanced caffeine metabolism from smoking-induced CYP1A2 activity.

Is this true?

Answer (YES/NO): NO